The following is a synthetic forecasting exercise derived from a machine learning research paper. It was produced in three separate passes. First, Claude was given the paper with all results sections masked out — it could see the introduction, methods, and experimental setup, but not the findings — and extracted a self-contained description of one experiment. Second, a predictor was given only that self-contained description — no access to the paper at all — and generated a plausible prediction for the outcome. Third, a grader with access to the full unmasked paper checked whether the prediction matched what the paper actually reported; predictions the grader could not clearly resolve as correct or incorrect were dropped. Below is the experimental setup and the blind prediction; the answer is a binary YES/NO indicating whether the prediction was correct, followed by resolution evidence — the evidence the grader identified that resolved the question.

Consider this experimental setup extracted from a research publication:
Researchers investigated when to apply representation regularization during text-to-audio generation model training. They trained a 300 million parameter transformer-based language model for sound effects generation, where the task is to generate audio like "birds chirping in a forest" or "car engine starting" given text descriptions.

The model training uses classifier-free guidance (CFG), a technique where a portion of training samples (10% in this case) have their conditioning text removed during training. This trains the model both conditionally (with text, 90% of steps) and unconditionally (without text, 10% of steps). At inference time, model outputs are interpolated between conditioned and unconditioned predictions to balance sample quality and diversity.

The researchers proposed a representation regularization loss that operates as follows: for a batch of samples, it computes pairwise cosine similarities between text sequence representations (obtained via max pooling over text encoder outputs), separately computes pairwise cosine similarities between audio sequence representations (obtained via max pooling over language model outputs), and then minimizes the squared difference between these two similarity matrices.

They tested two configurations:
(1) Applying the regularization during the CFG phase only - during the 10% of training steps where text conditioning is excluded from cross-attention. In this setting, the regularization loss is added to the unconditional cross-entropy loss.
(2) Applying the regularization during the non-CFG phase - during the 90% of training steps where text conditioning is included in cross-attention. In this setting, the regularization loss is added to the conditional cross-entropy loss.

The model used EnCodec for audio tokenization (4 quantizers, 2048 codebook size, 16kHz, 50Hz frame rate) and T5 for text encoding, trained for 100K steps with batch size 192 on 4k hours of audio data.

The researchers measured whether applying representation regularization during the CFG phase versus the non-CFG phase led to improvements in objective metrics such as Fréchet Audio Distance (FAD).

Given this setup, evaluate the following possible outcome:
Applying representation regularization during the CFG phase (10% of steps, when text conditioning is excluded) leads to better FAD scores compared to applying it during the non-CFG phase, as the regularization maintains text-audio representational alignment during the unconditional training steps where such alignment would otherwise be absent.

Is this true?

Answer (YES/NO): YES